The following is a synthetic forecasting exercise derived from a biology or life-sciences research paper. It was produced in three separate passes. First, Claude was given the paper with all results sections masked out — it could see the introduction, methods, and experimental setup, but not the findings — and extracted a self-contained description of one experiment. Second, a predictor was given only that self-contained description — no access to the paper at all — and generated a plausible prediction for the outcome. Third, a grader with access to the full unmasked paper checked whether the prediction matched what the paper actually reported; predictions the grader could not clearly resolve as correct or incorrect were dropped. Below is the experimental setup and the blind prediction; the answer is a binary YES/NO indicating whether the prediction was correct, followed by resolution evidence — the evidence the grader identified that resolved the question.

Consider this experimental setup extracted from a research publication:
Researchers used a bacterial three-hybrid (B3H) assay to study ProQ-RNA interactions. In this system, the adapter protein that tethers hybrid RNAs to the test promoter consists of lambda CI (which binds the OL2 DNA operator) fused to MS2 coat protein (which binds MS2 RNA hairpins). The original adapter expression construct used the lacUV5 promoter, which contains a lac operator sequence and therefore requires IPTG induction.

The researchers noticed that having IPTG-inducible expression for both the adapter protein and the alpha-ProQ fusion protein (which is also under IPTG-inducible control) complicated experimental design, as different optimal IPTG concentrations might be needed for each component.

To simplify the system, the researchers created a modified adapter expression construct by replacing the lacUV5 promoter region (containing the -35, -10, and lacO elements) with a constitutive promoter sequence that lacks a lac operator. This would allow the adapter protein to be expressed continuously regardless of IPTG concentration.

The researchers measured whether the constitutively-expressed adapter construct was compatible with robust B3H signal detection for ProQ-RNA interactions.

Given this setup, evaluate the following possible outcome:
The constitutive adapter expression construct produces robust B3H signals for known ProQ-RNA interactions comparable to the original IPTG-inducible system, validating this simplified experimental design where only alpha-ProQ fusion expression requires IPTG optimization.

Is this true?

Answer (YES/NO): YES